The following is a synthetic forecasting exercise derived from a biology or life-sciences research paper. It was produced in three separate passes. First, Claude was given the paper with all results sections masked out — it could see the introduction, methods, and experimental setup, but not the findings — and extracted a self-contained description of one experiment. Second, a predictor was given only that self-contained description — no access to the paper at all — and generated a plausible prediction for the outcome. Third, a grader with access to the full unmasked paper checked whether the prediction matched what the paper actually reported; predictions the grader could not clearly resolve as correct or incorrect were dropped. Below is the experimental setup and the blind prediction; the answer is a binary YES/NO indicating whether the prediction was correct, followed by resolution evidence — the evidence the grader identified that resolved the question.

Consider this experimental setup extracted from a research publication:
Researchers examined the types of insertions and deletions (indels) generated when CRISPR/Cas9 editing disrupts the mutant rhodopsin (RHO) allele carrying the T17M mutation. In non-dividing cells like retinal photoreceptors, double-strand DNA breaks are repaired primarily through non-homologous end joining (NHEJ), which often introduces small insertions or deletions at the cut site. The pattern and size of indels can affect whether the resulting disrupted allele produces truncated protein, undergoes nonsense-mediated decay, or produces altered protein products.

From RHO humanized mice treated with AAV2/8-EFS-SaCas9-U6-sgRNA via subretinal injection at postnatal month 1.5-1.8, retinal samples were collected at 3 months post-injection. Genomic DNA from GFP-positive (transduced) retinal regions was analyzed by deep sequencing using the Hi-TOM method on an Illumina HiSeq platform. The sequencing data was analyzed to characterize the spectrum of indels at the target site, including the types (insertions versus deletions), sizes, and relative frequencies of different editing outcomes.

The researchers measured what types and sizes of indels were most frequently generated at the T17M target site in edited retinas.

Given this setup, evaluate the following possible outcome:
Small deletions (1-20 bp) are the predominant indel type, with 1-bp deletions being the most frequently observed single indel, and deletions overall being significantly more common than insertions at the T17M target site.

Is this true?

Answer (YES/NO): YES